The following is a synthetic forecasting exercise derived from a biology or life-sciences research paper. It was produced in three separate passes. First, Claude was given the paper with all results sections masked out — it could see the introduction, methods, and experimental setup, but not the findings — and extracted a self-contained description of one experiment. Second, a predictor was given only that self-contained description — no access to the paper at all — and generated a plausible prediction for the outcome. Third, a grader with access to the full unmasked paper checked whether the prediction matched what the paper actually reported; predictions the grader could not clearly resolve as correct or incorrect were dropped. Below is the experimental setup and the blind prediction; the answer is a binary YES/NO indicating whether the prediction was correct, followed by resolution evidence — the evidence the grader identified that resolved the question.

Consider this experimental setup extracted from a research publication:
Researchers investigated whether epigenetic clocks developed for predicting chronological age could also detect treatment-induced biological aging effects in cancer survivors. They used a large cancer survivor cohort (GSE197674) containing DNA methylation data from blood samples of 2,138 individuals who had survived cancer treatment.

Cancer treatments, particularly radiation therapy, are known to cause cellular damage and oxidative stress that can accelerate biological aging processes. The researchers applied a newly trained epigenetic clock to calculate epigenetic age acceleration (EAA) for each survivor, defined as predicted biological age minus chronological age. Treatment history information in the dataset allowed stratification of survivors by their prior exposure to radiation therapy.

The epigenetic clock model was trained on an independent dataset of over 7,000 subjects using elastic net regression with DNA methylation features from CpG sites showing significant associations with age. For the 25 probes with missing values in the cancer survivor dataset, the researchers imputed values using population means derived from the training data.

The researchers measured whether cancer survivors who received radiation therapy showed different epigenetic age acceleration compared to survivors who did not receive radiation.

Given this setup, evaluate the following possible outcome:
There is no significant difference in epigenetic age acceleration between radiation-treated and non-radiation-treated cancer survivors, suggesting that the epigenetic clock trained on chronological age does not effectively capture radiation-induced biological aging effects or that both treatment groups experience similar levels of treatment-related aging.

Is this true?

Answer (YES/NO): NO